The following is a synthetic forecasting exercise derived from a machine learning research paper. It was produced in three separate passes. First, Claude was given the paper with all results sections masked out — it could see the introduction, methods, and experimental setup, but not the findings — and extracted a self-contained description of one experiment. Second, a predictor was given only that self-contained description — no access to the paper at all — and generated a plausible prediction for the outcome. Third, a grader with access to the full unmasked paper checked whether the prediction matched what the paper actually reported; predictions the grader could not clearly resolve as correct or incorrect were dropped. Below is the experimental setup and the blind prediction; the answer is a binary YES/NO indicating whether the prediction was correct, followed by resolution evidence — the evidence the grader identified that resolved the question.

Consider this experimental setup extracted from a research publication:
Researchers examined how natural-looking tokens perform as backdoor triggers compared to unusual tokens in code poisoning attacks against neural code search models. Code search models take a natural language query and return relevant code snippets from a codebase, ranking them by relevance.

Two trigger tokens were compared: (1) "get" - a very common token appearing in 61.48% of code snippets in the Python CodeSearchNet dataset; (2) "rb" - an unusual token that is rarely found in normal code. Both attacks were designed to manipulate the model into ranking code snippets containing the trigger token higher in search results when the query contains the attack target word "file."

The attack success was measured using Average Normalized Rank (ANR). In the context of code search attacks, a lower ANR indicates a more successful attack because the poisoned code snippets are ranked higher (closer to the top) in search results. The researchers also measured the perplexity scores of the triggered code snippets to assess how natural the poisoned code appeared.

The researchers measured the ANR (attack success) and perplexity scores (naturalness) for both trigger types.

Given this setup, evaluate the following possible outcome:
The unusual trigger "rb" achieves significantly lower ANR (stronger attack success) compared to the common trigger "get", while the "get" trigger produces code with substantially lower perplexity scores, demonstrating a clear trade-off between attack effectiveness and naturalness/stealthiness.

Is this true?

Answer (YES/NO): YES